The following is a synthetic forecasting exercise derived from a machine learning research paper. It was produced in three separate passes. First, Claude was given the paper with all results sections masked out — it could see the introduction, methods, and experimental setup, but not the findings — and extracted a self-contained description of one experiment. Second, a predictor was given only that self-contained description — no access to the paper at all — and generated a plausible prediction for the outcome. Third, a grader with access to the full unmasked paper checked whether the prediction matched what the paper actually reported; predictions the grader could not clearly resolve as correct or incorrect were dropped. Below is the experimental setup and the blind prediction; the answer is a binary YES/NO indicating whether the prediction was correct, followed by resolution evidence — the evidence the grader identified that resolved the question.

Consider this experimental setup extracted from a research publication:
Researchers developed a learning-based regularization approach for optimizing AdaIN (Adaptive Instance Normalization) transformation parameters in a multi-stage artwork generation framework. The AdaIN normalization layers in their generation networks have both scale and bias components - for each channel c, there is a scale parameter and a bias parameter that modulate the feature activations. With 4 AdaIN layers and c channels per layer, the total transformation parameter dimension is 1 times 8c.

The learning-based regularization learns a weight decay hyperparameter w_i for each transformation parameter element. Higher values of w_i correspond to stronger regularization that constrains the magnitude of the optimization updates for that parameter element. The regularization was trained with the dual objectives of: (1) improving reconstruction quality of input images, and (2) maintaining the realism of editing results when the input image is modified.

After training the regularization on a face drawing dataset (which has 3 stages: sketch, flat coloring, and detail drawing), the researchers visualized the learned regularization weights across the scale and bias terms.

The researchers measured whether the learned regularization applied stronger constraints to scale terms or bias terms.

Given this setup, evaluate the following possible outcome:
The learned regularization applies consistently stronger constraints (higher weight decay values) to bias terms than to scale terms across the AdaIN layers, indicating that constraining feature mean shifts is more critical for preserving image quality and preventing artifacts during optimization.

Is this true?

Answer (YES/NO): YES